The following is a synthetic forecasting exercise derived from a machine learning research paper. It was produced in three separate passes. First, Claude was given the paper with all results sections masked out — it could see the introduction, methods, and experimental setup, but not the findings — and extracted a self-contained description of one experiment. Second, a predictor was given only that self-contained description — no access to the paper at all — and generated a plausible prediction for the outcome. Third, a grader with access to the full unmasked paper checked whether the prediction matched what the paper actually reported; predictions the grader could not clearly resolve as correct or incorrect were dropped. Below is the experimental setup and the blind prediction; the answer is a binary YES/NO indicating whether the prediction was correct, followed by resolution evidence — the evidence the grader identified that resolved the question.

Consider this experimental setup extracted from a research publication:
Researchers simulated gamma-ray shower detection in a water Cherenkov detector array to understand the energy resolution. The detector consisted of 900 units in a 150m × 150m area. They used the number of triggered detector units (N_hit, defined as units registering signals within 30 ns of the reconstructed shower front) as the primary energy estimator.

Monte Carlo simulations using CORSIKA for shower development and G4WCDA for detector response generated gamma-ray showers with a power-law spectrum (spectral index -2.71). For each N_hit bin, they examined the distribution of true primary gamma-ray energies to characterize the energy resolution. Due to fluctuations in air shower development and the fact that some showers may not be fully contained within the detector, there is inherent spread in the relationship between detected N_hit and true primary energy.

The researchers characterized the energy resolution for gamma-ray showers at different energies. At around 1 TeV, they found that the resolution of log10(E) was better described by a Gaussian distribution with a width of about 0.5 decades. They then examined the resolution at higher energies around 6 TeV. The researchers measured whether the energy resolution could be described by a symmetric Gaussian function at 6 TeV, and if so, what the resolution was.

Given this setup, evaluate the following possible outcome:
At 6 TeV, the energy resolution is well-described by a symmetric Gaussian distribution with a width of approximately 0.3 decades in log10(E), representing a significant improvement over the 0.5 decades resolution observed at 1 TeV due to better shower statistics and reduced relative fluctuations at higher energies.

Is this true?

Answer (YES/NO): NO